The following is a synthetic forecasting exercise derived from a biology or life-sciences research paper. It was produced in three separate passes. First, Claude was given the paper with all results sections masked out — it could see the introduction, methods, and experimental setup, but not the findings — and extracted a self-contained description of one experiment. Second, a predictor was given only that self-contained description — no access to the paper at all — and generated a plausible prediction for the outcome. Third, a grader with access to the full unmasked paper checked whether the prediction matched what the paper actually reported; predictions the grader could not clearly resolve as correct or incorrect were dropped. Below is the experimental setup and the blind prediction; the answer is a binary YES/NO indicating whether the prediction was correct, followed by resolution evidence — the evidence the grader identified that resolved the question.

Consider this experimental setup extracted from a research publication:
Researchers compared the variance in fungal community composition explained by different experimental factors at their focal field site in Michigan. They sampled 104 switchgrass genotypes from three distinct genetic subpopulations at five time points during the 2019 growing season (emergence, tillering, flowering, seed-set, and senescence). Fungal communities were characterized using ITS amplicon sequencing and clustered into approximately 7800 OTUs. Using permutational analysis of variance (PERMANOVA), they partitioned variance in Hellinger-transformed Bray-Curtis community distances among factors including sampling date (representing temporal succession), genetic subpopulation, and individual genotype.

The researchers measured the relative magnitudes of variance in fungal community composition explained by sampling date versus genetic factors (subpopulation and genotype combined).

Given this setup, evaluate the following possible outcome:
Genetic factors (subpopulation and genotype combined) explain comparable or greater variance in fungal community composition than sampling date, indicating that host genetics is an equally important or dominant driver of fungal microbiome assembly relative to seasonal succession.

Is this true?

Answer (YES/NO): NO